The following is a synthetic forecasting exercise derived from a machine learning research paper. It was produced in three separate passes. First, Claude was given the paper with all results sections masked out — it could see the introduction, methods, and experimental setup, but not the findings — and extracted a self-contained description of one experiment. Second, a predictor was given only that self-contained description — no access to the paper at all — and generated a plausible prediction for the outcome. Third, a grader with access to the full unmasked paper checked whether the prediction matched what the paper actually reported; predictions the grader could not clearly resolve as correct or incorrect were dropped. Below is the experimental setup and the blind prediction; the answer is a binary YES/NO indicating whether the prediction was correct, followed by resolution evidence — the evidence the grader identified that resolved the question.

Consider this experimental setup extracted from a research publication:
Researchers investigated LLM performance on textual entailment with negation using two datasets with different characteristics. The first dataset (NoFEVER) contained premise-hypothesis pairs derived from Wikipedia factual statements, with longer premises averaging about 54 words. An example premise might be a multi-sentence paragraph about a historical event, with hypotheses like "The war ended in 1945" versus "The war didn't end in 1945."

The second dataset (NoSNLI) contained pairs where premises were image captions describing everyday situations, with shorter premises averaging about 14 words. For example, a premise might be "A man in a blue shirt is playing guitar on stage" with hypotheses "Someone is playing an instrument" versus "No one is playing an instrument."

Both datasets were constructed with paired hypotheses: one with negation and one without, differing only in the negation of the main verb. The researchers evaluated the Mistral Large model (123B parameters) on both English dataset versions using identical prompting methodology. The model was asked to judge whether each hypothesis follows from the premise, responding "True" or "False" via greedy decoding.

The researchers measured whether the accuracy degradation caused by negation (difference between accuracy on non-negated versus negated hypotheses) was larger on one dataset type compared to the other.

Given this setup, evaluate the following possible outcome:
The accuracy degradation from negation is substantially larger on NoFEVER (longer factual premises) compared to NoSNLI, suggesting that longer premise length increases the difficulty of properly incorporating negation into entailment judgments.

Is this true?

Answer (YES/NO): NO